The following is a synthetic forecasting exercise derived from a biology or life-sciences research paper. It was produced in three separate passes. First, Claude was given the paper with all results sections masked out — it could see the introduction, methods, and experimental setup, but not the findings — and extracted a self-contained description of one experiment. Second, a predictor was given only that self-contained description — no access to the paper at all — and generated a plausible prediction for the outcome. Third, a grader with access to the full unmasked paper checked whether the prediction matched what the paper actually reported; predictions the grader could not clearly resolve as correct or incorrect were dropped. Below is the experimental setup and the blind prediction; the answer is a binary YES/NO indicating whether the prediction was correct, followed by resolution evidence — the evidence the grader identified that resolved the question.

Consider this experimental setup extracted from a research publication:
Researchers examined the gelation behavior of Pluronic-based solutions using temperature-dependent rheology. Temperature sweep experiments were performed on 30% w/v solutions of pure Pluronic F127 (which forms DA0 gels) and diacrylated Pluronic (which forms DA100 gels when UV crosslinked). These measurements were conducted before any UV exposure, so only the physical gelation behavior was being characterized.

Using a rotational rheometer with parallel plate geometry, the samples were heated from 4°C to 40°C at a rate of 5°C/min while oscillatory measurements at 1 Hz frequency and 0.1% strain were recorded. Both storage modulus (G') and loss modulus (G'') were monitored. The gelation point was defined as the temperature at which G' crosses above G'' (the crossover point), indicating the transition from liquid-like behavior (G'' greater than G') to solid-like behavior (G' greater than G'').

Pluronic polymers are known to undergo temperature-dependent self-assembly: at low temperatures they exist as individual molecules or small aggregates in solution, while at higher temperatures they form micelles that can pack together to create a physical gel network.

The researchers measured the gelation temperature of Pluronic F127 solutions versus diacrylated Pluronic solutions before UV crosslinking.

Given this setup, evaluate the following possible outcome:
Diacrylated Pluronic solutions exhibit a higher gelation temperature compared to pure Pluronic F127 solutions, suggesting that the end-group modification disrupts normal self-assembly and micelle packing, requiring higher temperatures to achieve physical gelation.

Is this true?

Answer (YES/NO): NO